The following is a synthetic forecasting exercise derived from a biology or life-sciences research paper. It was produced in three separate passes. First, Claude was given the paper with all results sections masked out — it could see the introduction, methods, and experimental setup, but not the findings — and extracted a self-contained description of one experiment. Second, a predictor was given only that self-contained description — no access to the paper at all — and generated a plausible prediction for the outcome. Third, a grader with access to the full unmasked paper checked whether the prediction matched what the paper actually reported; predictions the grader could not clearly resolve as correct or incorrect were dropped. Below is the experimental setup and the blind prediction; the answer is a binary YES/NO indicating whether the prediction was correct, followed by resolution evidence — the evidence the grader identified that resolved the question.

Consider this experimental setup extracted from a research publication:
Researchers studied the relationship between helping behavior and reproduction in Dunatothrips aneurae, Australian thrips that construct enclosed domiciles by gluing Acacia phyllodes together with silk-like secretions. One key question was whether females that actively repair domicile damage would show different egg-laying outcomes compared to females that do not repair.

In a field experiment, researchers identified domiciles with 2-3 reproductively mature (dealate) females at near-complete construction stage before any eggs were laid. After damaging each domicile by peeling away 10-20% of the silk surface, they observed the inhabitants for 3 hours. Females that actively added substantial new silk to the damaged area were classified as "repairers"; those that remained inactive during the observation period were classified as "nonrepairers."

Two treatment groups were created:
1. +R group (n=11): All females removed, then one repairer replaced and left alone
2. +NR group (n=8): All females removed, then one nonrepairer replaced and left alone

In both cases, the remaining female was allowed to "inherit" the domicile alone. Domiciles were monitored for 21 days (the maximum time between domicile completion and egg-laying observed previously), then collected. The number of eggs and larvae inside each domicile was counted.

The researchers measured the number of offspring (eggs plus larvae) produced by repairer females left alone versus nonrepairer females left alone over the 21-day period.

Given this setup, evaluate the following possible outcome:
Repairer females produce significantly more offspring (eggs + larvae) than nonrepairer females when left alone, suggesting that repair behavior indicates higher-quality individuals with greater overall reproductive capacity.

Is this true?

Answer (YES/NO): YES